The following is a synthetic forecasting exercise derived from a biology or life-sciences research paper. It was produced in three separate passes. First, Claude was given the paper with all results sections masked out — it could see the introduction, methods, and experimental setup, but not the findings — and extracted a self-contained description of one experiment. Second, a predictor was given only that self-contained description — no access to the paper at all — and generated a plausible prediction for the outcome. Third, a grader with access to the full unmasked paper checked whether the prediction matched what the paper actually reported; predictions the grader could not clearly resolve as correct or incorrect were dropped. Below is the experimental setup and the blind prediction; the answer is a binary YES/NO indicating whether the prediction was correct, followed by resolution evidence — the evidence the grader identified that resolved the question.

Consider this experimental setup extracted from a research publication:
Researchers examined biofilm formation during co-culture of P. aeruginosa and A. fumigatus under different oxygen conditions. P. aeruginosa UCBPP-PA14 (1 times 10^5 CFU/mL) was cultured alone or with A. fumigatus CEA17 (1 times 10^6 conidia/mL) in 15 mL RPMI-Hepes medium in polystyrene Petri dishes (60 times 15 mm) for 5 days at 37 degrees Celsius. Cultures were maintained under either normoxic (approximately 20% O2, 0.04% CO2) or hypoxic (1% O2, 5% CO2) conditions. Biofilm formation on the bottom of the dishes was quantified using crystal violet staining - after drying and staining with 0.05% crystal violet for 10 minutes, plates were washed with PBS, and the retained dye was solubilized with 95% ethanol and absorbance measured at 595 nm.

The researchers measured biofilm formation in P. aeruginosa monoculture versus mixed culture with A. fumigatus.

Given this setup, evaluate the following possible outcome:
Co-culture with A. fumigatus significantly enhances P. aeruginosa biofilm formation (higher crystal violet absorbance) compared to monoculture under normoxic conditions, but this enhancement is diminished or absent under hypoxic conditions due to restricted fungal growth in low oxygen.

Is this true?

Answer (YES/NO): NO